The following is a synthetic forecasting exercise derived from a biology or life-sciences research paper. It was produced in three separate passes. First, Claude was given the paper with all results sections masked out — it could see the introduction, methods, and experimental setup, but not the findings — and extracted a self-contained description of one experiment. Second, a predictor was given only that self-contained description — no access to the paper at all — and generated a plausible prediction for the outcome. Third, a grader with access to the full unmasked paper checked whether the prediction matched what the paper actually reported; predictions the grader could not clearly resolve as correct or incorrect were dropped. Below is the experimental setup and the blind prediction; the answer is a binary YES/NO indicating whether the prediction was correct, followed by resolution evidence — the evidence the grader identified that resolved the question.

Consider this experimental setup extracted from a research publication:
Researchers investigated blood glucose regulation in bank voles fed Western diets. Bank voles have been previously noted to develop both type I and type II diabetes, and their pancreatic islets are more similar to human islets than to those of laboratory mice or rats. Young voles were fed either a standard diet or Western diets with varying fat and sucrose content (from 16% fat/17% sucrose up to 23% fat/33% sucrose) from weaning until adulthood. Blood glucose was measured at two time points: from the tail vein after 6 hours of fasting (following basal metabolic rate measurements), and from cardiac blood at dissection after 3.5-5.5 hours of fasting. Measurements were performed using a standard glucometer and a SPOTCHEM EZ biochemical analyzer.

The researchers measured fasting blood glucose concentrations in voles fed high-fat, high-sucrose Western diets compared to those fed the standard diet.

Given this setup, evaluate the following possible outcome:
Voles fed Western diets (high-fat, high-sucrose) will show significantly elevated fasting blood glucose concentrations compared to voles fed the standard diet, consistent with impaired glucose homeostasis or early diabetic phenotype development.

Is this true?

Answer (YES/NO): NO